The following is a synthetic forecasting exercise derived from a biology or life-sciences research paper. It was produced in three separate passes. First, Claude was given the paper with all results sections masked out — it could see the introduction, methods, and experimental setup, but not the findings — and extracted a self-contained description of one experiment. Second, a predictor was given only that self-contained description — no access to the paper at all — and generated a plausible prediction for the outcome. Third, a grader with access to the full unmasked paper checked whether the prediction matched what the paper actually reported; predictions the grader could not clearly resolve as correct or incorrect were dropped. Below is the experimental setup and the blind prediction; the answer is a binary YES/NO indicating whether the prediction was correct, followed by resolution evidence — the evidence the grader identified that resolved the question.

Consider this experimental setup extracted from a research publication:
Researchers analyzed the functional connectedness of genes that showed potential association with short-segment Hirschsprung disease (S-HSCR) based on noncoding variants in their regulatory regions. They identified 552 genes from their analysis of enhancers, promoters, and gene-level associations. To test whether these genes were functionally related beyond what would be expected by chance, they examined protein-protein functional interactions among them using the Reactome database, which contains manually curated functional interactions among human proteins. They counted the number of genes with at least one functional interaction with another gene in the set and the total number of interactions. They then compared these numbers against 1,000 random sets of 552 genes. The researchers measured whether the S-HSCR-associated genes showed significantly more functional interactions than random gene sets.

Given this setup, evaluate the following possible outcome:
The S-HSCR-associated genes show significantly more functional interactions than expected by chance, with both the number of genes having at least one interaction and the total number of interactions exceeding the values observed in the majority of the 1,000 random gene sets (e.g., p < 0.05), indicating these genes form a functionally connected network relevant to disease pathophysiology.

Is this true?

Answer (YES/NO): YES